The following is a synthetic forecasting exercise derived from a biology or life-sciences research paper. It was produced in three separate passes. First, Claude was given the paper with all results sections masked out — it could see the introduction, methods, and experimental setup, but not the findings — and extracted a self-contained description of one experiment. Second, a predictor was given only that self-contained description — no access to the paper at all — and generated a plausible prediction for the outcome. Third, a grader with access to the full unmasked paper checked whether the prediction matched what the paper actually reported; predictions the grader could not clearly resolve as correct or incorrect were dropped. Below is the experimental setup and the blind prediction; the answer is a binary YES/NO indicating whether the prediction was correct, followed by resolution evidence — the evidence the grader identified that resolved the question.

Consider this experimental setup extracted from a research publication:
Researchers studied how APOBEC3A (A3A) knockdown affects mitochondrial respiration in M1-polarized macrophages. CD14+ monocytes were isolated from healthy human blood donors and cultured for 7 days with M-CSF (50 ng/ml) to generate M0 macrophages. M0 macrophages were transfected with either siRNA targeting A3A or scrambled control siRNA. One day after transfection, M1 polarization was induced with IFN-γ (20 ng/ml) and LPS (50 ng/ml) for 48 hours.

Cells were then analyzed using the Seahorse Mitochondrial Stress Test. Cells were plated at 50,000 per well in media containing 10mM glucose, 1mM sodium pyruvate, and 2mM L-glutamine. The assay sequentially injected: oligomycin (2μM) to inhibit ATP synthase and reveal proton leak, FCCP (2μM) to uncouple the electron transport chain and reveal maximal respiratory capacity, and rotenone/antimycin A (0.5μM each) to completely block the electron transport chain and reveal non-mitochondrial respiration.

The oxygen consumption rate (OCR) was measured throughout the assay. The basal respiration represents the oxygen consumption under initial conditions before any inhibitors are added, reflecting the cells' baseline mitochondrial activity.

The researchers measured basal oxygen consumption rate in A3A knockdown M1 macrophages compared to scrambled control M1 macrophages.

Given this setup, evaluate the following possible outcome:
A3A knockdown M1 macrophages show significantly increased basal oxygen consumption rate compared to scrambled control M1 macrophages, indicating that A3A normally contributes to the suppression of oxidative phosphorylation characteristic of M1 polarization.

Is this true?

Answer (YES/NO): NO